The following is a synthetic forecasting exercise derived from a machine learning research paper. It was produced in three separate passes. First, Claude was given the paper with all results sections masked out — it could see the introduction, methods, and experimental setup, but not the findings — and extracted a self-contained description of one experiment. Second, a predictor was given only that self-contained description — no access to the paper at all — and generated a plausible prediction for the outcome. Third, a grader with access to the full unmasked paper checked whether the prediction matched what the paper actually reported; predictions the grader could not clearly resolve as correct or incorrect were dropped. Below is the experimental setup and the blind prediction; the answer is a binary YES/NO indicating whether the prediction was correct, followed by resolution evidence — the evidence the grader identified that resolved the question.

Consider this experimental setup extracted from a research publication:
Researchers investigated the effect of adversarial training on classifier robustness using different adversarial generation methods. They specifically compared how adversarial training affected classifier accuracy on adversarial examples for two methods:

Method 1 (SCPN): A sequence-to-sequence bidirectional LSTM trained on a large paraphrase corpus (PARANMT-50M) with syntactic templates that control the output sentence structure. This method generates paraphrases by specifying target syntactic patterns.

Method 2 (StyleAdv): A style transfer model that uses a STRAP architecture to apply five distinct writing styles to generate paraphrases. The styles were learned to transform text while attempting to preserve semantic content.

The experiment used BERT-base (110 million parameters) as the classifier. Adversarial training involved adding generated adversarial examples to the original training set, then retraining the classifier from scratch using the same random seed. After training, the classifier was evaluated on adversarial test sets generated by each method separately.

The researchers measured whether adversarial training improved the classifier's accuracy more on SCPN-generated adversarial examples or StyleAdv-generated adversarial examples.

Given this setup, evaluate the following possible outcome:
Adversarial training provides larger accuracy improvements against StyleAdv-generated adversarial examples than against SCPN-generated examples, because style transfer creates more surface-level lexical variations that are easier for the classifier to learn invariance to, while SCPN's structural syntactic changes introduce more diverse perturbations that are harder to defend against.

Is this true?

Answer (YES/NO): YES